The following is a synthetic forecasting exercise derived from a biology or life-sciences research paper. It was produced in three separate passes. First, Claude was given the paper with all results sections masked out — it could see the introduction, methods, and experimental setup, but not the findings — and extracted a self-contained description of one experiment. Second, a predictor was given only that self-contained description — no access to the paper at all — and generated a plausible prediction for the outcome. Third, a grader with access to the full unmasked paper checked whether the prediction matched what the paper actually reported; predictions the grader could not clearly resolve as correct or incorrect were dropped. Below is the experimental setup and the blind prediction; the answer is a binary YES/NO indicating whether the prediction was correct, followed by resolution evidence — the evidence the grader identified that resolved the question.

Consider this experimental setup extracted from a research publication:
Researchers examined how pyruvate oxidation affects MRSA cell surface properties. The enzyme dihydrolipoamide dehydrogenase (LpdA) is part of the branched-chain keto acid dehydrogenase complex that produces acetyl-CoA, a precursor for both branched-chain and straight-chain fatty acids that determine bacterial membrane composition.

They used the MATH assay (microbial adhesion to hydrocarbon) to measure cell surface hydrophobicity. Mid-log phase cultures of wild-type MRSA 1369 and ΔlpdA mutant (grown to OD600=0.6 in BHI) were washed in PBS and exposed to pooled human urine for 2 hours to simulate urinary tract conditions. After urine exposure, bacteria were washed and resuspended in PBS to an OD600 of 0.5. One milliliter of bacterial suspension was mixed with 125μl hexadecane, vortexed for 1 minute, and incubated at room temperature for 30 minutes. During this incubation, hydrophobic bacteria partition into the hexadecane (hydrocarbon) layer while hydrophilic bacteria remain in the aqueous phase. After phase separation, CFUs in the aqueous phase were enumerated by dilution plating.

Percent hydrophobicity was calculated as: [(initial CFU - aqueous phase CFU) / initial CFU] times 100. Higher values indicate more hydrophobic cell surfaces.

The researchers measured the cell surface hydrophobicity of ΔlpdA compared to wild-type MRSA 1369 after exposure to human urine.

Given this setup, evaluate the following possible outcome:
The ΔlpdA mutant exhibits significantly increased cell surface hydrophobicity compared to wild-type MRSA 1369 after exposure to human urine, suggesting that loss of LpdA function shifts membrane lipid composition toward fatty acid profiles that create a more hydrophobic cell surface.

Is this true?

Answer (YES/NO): YES